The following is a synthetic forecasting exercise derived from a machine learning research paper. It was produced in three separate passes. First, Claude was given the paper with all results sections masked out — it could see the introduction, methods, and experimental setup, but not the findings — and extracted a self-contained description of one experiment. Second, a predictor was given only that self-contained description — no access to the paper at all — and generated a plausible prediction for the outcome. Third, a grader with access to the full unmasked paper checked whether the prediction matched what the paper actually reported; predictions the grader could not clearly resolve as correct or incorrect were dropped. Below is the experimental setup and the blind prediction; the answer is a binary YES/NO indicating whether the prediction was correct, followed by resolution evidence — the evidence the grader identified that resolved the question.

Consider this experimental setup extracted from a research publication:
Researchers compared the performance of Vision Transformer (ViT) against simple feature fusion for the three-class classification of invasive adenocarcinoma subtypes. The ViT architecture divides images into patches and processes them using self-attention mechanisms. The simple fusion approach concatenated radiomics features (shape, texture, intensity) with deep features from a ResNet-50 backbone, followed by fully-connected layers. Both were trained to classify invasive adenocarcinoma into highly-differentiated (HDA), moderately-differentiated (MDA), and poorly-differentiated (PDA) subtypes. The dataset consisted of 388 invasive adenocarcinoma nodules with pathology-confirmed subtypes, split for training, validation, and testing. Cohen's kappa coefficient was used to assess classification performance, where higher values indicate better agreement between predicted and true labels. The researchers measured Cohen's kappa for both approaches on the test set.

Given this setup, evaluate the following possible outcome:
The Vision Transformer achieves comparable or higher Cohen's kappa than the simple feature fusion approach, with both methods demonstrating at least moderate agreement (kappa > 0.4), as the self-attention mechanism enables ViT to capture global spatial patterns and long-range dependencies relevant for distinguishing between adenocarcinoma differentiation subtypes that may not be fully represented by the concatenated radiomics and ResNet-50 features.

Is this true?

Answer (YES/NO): NO